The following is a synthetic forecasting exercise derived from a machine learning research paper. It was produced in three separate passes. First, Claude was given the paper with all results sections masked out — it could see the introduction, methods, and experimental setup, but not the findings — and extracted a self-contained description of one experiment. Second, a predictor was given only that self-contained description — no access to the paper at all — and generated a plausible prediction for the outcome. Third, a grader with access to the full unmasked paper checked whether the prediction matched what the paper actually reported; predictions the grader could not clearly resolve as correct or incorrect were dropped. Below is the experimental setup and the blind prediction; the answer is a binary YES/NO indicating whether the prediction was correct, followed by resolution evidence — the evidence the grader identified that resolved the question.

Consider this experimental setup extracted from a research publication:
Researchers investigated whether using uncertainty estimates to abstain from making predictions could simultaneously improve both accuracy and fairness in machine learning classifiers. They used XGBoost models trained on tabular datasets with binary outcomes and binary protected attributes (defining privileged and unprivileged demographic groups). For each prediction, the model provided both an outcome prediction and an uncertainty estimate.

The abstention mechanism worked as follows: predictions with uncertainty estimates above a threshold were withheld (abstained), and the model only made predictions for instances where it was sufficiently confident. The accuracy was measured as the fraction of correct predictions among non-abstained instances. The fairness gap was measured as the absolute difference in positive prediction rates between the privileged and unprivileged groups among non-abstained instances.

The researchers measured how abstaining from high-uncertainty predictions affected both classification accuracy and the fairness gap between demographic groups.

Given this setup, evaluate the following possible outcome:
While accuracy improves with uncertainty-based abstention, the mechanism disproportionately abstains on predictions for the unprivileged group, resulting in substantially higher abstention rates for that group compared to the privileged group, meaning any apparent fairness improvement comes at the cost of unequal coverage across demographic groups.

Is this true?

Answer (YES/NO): NO